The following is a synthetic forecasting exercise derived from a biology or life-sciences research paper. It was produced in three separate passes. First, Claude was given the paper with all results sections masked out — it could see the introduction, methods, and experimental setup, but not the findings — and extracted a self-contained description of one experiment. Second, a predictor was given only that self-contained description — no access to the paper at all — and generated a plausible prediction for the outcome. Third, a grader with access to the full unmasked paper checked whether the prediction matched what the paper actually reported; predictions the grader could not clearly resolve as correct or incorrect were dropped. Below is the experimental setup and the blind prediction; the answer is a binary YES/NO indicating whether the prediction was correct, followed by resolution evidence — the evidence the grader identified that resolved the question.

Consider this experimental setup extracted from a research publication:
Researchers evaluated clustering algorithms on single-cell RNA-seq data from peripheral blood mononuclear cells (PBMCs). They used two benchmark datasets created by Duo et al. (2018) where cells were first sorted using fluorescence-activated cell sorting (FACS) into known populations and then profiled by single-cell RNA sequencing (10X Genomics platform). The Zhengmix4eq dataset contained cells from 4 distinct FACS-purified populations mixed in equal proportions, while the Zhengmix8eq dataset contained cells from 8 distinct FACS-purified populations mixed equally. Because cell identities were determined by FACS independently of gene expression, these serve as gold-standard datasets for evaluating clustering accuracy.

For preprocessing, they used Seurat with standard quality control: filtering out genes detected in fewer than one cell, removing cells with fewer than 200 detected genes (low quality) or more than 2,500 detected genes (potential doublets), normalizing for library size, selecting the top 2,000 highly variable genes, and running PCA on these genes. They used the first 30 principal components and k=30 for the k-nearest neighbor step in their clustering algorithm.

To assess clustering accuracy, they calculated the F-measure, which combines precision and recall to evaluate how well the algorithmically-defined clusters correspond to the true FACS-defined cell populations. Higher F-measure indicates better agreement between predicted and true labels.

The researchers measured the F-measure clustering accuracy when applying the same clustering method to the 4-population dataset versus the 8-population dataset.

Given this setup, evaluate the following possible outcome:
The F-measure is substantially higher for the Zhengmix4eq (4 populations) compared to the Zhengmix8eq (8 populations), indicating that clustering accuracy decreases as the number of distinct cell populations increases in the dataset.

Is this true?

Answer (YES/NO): YES